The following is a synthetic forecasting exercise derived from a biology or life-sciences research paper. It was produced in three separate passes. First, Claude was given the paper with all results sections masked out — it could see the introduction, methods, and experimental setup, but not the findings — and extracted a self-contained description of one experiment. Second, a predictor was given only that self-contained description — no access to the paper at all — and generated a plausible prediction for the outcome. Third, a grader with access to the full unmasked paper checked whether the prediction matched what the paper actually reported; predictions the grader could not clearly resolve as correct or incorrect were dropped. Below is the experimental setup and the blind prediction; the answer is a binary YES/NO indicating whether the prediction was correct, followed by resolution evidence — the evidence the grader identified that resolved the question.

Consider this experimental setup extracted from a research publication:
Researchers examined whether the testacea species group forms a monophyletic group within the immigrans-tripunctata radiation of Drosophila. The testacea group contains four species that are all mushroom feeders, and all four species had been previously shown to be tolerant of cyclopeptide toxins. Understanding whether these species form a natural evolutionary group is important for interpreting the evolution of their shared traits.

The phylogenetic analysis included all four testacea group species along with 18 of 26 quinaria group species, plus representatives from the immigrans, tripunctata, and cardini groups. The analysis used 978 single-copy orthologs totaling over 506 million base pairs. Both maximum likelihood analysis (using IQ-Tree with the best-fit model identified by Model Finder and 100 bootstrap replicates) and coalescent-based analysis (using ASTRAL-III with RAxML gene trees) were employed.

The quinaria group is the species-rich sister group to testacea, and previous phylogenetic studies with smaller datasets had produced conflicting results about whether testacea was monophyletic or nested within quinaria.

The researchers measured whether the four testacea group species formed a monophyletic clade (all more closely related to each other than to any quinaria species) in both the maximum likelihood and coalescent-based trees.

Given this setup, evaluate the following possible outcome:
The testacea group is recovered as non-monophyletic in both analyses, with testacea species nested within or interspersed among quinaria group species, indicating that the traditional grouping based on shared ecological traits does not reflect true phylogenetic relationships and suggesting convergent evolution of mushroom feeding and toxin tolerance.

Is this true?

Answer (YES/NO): NO